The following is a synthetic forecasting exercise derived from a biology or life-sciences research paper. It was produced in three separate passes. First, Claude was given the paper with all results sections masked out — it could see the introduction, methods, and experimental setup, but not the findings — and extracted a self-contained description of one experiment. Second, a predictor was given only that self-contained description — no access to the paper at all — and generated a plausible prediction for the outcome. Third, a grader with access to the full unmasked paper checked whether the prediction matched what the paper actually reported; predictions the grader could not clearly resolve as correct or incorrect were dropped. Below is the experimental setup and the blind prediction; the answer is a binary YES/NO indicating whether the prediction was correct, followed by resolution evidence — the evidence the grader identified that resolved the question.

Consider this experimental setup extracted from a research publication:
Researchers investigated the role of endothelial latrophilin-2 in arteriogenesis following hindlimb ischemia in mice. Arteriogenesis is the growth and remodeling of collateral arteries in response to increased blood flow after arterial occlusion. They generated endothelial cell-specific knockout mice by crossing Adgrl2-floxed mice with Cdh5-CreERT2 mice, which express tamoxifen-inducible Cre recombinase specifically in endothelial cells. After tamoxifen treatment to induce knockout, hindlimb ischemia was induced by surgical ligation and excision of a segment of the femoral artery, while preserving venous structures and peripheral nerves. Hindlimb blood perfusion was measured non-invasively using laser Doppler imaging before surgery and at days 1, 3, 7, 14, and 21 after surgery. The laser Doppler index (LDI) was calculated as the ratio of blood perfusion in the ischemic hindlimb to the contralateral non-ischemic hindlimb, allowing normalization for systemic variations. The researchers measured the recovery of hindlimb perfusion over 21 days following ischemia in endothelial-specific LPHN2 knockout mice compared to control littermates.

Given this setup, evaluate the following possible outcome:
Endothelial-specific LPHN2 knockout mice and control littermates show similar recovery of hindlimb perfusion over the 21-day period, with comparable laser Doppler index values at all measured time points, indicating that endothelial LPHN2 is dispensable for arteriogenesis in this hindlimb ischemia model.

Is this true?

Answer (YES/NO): NO